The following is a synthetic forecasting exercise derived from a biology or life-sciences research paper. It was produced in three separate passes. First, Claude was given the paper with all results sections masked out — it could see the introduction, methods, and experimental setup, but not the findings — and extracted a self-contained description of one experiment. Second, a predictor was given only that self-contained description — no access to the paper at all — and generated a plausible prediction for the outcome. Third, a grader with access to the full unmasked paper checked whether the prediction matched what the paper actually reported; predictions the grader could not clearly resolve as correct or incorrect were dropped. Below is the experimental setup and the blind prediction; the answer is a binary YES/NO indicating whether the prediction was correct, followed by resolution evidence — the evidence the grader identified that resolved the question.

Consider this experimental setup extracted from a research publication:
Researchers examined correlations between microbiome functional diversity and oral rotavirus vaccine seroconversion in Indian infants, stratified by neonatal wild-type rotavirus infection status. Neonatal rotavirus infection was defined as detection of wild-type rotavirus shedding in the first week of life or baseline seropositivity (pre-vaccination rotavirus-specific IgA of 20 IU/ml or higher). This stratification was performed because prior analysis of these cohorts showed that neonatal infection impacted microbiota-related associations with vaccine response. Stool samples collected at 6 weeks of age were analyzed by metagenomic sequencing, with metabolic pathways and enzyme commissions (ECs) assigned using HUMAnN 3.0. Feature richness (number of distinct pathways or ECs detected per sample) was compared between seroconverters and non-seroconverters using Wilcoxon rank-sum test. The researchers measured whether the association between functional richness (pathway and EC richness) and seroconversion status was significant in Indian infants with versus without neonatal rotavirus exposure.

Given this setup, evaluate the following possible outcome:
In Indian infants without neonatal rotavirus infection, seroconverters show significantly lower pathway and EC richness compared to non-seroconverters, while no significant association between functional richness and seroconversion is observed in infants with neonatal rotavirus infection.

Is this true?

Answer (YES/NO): NO